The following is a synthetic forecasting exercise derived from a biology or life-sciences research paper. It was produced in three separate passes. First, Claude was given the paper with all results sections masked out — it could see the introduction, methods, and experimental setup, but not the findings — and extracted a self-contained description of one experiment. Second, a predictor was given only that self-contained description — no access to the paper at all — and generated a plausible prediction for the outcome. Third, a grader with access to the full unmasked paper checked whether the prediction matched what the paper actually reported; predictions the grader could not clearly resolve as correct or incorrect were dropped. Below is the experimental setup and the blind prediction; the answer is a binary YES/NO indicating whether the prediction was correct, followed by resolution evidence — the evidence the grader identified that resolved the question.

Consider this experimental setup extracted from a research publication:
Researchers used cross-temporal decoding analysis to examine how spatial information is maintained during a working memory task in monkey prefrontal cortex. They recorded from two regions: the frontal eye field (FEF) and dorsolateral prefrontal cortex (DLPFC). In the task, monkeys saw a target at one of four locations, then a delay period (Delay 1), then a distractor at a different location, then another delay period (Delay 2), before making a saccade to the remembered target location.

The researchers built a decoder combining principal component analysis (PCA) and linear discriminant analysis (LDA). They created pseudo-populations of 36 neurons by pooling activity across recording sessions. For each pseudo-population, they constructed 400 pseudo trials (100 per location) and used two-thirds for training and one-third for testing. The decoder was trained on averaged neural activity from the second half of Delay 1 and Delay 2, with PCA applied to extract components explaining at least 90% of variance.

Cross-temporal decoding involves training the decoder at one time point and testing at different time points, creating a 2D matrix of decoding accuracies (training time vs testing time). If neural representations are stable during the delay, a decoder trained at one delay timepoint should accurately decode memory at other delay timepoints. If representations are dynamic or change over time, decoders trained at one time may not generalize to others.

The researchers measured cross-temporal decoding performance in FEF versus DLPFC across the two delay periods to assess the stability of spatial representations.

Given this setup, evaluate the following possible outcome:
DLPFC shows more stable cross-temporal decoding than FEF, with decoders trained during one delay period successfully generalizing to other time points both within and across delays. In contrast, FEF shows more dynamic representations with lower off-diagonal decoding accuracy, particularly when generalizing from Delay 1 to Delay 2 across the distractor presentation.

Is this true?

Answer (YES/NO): YES